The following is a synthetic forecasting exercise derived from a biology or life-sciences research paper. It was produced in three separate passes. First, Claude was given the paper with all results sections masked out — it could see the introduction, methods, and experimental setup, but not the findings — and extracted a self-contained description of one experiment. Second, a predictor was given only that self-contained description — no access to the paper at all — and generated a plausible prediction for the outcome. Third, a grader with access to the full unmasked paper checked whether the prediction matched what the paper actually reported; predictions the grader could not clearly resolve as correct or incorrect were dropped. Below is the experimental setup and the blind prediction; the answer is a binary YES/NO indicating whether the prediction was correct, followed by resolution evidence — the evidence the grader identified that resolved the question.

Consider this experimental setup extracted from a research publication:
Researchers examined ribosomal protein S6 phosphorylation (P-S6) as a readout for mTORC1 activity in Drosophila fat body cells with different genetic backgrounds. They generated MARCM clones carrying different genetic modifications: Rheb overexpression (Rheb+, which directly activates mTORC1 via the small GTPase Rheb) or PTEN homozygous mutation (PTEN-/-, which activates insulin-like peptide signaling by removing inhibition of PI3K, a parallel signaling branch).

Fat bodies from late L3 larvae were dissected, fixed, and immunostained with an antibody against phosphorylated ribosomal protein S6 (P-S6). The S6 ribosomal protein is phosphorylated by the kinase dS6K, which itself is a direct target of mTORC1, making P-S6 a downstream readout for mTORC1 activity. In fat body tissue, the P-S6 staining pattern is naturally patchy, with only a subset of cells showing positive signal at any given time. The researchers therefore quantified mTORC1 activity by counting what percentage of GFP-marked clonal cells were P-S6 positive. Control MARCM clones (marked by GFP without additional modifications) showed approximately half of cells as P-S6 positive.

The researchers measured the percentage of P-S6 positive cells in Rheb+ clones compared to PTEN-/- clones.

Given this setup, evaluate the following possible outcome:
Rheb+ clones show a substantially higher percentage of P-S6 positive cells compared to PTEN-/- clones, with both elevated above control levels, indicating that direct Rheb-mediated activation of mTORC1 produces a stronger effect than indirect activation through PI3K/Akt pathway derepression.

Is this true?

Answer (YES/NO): NO